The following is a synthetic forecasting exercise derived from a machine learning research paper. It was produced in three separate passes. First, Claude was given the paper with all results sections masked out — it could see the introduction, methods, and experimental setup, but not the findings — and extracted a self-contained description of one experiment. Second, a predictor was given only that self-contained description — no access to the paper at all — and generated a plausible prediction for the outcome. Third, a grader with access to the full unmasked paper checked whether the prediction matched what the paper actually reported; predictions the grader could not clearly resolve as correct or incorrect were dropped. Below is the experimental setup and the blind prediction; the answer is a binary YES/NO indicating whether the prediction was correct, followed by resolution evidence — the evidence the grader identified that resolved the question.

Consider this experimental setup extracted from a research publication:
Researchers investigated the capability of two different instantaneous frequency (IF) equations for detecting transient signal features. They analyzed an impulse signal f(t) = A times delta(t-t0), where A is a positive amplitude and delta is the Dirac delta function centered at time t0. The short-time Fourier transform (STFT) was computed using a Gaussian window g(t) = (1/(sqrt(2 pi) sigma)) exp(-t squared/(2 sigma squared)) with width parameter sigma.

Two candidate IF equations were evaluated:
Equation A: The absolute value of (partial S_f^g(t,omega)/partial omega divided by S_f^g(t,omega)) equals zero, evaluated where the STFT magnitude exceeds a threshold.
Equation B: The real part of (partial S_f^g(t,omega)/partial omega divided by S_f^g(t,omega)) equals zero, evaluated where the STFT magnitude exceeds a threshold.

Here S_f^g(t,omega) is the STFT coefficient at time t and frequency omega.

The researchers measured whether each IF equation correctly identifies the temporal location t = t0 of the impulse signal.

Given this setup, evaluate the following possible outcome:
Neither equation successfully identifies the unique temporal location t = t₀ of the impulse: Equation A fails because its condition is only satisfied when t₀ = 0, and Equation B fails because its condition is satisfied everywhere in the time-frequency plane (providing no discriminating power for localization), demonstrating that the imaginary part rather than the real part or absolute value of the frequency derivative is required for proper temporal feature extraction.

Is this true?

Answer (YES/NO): NO